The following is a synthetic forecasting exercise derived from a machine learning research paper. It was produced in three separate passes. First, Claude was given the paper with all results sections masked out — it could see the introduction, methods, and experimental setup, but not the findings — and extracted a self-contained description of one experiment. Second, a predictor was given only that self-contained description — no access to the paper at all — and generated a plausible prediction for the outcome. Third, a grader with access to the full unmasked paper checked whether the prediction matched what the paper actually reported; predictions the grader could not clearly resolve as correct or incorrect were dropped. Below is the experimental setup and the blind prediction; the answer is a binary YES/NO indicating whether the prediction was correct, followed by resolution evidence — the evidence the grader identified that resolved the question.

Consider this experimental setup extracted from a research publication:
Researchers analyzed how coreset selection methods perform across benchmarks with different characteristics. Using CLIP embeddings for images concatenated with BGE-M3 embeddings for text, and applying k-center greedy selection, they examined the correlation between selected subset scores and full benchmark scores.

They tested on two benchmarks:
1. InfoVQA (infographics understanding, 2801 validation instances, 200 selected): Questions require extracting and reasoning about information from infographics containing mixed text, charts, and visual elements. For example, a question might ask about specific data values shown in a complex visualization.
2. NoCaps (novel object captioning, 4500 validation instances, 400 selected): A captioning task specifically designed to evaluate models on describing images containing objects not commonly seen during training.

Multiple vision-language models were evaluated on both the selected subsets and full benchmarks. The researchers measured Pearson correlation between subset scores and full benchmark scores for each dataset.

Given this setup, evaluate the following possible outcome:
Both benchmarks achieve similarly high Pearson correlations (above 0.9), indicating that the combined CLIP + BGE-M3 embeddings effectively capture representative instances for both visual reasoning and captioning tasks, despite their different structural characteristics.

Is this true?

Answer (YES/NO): YES